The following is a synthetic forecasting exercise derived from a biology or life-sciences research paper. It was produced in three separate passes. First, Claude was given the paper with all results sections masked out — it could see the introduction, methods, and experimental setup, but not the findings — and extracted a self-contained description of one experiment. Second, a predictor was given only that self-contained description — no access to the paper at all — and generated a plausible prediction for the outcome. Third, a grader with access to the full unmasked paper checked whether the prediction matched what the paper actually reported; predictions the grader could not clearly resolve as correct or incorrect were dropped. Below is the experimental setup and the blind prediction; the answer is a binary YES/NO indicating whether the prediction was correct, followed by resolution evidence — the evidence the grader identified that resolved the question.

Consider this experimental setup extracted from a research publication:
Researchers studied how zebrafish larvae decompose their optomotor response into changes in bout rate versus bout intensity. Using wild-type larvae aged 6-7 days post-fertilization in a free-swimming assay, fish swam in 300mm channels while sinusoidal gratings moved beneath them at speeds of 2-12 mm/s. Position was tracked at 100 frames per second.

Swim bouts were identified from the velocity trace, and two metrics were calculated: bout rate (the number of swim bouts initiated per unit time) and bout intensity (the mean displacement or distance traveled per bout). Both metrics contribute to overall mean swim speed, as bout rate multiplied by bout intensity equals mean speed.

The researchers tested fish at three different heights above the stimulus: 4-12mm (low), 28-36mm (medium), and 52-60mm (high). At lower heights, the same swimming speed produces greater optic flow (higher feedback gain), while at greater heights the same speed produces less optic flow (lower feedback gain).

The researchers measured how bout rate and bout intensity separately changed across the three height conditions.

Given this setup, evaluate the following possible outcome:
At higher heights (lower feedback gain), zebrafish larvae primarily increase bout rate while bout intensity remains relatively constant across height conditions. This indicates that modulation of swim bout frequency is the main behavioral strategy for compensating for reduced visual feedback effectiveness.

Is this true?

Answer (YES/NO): NO